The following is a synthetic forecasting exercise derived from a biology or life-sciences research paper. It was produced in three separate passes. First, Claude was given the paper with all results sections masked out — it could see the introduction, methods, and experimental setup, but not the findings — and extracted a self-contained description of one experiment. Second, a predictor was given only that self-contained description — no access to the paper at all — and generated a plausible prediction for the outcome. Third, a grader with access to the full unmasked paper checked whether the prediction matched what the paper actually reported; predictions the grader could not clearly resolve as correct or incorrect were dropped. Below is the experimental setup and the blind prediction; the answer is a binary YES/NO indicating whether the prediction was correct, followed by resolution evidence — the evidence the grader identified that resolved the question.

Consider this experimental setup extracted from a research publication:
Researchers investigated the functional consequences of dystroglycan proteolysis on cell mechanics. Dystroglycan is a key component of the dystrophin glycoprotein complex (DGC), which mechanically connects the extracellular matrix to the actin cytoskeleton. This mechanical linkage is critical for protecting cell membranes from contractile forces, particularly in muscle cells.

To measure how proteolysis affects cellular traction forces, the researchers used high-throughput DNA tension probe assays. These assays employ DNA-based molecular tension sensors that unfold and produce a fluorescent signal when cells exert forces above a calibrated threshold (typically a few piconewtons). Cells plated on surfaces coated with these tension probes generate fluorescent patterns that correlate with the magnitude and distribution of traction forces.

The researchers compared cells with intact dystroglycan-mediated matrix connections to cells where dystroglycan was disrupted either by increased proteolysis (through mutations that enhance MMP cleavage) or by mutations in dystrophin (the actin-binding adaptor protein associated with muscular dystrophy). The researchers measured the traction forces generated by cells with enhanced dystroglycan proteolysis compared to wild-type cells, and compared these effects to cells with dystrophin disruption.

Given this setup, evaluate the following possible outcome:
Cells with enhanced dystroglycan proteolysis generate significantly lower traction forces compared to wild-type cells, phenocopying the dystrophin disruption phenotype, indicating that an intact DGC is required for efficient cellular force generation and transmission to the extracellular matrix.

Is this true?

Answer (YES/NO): YES